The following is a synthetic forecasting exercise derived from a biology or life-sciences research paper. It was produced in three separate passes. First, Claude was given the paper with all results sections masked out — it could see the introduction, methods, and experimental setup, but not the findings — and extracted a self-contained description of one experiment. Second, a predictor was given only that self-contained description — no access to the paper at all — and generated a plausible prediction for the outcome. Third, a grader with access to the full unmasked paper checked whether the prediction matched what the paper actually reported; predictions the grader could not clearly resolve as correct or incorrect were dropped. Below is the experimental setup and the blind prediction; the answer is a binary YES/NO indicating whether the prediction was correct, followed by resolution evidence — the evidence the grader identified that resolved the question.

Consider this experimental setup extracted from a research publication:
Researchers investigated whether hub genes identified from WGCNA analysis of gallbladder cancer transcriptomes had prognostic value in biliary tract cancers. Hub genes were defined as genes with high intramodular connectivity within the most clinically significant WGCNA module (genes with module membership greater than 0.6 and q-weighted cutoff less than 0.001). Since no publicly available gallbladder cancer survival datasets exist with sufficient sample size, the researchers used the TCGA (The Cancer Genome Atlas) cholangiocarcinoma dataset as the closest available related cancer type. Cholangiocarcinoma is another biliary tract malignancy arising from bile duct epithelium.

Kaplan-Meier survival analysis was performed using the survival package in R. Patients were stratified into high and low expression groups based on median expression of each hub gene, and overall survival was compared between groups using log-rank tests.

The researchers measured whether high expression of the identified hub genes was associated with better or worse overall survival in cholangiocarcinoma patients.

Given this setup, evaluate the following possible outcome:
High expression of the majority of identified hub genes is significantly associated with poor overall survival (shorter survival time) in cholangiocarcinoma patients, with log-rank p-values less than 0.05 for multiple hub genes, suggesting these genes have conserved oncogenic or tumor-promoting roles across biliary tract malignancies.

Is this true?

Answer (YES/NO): NO